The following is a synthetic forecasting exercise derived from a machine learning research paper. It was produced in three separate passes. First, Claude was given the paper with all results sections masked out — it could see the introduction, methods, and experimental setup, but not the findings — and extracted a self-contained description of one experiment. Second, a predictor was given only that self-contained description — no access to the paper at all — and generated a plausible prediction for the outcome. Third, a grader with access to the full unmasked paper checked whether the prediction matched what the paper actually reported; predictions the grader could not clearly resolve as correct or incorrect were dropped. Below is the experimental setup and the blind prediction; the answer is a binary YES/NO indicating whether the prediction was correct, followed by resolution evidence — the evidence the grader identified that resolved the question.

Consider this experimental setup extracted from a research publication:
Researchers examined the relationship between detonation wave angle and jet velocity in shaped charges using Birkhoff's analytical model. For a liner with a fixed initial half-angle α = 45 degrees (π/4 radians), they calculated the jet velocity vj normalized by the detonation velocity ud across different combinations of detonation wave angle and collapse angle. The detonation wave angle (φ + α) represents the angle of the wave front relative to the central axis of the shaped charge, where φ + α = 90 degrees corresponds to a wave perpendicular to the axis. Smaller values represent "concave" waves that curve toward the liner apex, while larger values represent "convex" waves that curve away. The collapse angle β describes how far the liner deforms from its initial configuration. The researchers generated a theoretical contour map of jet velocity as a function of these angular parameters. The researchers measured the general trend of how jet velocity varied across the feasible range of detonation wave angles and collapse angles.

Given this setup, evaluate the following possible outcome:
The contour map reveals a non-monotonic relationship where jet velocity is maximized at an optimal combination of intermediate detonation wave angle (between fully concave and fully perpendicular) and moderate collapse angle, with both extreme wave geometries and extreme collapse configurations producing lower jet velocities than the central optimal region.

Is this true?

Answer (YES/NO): NO